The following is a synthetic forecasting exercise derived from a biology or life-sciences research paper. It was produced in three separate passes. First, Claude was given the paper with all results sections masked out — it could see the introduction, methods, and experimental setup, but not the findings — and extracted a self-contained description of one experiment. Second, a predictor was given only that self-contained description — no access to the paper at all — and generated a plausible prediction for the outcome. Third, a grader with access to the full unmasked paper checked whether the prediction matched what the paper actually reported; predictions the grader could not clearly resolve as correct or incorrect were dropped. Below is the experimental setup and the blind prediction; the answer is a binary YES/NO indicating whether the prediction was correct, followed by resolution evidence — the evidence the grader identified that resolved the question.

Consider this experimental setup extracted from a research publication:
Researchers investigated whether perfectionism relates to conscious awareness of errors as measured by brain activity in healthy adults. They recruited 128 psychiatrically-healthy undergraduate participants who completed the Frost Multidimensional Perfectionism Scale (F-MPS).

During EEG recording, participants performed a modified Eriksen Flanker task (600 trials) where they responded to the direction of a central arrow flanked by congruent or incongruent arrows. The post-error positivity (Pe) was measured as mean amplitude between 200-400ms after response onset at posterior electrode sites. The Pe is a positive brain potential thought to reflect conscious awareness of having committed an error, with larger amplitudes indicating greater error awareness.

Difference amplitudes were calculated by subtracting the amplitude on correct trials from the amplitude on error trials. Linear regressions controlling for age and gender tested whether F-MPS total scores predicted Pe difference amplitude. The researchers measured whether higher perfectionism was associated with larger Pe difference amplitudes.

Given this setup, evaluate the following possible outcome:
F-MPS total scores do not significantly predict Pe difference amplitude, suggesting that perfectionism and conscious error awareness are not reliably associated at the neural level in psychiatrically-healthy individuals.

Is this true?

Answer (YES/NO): YES